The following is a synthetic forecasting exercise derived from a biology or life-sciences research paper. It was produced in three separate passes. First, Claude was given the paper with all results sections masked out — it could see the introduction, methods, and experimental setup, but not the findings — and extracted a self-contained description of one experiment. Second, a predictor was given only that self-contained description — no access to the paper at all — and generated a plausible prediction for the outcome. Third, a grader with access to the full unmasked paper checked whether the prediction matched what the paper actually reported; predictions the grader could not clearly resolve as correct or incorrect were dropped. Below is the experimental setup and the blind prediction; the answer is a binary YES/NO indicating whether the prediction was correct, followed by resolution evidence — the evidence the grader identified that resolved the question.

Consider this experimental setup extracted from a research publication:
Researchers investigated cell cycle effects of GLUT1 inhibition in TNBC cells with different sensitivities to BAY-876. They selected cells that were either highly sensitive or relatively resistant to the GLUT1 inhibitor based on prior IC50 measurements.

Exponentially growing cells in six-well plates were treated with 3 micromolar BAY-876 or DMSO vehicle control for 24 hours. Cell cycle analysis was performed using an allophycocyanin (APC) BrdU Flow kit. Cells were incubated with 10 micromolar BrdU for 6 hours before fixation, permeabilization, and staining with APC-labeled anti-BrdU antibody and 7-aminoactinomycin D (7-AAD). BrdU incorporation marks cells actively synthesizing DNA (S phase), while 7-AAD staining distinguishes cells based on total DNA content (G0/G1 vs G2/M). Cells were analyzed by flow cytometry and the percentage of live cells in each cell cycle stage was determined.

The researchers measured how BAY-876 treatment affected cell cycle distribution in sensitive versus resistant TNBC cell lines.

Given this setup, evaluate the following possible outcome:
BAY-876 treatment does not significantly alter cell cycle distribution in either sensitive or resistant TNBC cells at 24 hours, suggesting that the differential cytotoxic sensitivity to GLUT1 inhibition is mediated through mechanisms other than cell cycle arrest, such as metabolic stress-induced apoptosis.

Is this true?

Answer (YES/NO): NO